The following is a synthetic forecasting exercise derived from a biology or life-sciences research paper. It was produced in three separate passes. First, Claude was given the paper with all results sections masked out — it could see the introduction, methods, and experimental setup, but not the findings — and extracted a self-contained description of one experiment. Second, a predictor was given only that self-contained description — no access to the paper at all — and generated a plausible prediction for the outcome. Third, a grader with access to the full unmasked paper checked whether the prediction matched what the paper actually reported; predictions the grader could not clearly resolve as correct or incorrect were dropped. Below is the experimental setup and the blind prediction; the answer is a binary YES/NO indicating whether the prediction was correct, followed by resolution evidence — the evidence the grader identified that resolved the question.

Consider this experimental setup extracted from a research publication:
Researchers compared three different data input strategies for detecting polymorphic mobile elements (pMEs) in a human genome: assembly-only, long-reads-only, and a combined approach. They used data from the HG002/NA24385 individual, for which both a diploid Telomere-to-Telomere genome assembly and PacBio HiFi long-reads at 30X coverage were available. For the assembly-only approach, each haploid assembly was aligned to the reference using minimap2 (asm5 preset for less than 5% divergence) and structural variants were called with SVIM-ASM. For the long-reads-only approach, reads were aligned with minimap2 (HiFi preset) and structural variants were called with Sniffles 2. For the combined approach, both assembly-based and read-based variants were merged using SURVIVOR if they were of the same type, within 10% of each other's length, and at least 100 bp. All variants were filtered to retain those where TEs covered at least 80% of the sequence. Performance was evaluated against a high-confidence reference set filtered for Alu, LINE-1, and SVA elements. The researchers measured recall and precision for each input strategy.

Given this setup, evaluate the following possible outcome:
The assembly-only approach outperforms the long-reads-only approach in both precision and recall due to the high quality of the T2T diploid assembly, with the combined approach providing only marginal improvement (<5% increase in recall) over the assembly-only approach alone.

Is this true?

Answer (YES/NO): NO